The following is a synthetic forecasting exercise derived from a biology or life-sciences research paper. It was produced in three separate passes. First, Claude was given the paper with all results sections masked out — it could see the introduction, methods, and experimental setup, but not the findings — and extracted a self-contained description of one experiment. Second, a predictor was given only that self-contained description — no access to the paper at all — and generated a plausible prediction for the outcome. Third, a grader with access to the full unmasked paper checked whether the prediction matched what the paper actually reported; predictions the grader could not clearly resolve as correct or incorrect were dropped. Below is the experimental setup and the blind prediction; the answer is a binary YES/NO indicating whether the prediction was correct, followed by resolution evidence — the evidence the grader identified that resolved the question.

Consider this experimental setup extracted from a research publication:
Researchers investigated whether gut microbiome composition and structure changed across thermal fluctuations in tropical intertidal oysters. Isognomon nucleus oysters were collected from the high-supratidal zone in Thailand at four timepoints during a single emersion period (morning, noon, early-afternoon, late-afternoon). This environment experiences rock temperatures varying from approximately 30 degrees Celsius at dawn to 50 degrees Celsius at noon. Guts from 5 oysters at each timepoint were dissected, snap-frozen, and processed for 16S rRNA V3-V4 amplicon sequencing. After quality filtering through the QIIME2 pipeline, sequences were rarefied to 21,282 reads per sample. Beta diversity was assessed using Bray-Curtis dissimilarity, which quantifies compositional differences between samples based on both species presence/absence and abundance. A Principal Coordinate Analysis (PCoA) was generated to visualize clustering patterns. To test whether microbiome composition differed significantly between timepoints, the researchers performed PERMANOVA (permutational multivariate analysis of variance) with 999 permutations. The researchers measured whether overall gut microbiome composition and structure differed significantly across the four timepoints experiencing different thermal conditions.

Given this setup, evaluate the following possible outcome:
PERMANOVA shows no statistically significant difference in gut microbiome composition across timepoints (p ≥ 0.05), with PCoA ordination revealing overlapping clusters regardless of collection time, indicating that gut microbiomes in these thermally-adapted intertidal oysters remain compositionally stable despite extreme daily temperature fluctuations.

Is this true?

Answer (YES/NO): YES